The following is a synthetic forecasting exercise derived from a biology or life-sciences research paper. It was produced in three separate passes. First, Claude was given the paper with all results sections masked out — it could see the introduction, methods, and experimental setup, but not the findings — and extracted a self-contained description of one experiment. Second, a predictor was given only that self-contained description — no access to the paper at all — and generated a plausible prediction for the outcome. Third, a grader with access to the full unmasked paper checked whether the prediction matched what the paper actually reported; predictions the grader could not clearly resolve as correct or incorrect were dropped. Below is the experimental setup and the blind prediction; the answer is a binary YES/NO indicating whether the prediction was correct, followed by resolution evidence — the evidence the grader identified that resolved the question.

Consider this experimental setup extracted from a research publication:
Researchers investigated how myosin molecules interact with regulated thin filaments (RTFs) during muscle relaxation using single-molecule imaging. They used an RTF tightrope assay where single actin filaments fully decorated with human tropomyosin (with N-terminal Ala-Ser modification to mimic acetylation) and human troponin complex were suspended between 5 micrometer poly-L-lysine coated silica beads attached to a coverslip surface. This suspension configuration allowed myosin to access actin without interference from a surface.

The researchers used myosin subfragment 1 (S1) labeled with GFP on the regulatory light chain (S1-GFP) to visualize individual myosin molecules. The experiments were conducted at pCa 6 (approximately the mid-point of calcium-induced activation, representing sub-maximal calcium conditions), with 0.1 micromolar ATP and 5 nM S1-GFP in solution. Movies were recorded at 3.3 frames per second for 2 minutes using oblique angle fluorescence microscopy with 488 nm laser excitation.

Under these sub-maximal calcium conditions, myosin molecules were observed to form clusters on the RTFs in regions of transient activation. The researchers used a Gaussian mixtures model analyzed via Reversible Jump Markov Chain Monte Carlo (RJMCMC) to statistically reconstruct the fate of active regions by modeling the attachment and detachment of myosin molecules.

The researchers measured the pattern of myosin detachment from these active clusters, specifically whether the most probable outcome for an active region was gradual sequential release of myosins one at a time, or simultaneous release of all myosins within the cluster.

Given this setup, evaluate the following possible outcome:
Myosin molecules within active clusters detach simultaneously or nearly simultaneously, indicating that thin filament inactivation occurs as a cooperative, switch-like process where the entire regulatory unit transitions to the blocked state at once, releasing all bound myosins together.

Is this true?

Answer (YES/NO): YES